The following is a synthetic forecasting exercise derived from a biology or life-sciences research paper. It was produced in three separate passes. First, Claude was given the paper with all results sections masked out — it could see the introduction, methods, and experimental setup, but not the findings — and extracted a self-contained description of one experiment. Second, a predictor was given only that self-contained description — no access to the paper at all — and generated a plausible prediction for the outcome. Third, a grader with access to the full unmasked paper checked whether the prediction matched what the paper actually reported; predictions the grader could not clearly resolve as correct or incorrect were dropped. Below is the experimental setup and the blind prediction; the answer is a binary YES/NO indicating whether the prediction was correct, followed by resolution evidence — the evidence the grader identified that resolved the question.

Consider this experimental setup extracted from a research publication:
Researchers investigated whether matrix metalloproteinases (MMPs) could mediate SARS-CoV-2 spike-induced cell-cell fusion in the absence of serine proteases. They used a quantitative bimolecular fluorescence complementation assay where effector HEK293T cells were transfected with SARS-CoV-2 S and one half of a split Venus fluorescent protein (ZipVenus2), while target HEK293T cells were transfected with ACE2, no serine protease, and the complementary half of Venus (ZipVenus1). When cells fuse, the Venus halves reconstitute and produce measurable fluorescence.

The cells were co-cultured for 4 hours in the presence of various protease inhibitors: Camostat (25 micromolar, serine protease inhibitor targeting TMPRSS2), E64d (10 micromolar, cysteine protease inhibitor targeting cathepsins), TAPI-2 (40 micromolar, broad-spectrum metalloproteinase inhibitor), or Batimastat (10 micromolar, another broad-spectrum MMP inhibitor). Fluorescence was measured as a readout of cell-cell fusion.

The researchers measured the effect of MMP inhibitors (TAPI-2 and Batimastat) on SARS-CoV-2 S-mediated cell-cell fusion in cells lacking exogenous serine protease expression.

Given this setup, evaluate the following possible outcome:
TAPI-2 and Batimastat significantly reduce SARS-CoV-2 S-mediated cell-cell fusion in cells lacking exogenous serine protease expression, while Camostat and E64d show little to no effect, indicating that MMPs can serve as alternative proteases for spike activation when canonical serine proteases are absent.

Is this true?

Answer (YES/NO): YES